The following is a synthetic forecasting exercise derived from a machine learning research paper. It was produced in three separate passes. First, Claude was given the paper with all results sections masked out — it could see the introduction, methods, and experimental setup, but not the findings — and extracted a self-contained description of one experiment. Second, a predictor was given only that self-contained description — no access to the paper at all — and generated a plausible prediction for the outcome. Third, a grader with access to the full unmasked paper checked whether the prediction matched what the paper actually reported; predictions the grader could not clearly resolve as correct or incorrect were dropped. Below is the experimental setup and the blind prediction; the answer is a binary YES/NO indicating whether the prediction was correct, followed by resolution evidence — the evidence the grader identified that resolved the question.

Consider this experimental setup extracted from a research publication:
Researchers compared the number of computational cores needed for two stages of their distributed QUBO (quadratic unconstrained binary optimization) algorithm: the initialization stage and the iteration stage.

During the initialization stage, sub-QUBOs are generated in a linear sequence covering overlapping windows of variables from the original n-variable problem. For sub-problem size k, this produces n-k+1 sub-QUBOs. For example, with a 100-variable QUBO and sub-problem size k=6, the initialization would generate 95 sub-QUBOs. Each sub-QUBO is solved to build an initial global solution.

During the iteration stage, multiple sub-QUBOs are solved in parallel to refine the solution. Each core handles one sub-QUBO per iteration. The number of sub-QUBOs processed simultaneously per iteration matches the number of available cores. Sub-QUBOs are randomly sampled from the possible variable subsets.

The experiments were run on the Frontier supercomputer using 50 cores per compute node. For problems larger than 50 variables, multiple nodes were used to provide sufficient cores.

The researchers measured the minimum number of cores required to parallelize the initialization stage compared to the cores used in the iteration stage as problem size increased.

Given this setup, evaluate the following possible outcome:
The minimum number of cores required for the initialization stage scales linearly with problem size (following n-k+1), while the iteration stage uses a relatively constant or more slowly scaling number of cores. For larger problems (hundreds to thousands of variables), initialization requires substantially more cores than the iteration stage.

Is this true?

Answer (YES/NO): NO